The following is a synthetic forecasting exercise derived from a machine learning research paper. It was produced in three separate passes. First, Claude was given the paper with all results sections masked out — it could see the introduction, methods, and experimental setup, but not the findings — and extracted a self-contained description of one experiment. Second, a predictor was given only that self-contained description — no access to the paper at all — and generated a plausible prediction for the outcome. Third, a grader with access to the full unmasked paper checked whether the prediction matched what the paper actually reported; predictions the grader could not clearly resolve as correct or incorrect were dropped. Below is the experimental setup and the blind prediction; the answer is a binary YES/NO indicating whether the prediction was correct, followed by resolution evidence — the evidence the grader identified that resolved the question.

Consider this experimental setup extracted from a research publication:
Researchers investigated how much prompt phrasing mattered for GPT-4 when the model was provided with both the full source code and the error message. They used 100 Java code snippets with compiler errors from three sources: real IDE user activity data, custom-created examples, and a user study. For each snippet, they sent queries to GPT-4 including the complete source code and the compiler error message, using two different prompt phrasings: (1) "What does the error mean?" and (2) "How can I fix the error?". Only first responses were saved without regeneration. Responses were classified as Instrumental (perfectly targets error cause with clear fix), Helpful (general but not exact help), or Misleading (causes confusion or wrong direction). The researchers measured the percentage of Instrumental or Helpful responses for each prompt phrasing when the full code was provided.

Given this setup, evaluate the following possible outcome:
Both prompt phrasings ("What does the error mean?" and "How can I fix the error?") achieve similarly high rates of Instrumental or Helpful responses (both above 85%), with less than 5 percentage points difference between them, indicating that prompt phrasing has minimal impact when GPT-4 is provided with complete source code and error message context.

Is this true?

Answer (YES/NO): YES